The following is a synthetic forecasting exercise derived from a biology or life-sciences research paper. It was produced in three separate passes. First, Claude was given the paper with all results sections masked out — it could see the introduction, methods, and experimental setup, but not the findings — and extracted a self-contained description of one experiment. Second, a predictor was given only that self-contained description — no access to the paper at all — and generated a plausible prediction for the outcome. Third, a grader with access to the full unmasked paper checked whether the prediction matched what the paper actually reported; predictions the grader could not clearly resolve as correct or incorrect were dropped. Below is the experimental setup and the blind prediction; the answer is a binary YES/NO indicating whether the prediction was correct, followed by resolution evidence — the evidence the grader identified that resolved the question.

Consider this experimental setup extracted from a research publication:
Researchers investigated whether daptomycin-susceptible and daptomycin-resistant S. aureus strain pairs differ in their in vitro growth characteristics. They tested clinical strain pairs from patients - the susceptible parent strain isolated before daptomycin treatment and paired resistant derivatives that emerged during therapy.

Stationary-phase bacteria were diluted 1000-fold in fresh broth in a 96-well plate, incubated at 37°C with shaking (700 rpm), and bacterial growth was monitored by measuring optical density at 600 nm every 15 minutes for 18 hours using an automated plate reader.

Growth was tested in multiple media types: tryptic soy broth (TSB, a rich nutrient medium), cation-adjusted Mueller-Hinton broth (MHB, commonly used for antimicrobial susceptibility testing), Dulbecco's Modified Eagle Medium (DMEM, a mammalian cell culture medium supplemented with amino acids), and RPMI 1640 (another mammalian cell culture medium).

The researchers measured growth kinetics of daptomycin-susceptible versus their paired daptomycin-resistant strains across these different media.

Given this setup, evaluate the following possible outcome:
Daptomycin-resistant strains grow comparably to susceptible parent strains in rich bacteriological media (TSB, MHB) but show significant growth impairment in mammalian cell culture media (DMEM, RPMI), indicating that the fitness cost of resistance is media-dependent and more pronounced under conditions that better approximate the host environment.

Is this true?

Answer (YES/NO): NO